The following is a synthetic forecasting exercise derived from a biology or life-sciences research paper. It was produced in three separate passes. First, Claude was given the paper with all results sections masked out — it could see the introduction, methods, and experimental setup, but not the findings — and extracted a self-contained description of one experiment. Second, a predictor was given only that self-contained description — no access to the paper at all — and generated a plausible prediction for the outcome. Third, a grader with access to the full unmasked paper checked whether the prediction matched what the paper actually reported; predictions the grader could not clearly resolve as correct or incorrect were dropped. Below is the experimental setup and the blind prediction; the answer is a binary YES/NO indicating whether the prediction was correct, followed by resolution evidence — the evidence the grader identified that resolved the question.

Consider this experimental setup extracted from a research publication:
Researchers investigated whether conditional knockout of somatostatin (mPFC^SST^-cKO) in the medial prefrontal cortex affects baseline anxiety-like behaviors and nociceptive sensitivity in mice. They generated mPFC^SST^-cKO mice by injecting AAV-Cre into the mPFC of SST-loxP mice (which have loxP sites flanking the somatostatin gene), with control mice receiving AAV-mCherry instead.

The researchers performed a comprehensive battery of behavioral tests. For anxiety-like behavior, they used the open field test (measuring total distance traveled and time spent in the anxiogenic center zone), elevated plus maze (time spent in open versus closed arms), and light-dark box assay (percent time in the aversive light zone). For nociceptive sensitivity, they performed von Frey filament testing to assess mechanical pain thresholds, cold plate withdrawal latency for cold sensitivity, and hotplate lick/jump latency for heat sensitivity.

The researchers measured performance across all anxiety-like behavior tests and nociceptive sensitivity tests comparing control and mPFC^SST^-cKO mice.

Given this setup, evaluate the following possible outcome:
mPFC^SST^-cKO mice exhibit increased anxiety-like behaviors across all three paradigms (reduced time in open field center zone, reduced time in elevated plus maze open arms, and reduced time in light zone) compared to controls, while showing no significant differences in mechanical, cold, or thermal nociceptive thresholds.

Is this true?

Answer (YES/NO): NO